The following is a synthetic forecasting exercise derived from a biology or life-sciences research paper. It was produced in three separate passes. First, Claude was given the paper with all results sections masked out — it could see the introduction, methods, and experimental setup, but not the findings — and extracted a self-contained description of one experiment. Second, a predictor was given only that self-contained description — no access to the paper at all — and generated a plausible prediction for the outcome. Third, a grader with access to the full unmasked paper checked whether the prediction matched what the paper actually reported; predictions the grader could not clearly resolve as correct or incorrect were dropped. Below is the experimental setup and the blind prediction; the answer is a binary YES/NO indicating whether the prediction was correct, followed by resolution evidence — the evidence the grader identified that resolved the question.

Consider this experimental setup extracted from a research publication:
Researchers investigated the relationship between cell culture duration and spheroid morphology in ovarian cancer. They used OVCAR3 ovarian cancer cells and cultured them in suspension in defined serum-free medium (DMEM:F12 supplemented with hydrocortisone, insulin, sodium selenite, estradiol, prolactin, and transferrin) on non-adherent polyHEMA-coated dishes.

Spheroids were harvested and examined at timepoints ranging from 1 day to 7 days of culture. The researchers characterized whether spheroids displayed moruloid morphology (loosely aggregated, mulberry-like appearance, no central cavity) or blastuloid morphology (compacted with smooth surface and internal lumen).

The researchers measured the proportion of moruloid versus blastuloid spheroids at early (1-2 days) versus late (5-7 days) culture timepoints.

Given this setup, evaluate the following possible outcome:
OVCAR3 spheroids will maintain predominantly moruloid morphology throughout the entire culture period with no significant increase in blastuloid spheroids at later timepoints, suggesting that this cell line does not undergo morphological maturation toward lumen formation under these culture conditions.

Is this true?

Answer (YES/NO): NO